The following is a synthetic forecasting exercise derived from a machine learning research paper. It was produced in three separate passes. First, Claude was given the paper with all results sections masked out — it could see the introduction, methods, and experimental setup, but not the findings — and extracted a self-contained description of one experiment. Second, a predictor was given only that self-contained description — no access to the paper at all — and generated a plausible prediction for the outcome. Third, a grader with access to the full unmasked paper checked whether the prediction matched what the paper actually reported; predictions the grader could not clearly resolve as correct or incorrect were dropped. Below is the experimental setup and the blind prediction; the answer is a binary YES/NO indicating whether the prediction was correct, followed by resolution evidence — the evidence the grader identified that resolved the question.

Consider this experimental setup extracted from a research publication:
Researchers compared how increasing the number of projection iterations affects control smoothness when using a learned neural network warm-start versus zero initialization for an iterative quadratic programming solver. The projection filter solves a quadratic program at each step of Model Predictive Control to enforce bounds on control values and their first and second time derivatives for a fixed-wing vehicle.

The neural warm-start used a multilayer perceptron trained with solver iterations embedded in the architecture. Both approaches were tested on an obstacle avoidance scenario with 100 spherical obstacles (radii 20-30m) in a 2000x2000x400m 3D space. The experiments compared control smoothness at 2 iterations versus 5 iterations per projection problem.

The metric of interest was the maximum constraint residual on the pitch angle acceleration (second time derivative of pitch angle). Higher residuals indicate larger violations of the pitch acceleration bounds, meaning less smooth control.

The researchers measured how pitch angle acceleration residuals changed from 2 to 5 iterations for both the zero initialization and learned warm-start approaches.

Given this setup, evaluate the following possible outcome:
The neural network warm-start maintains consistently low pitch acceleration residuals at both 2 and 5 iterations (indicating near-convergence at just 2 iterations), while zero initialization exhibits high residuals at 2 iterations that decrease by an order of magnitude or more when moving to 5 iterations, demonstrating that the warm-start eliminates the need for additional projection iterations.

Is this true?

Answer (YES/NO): NO